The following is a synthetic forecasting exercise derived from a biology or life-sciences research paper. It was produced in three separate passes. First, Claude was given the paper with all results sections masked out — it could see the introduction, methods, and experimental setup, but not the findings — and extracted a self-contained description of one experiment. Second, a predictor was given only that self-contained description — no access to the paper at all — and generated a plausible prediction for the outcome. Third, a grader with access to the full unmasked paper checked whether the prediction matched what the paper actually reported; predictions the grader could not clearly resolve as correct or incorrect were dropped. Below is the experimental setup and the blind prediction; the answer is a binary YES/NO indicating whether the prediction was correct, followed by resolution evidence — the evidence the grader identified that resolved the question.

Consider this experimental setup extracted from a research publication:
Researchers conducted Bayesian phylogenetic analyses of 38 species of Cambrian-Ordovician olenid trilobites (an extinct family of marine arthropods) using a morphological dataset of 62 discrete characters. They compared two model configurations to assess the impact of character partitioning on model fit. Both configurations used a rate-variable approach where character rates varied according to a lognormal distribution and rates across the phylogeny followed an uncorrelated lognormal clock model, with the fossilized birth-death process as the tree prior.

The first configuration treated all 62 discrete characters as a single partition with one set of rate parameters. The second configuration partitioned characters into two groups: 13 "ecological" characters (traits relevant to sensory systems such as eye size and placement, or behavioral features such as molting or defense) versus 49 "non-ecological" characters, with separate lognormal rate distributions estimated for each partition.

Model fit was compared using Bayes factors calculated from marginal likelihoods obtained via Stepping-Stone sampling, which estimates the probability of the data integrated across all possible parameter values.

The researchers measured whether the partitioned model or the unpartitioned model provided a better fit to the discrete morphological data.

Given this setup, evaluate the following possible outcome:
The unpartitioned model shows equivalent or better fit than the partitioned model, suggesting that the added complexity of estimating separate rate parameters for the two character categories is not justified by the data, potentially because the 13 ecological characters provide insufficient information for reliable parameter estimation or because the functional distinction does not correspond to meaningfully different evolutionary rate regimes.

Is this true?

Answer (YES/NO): NO